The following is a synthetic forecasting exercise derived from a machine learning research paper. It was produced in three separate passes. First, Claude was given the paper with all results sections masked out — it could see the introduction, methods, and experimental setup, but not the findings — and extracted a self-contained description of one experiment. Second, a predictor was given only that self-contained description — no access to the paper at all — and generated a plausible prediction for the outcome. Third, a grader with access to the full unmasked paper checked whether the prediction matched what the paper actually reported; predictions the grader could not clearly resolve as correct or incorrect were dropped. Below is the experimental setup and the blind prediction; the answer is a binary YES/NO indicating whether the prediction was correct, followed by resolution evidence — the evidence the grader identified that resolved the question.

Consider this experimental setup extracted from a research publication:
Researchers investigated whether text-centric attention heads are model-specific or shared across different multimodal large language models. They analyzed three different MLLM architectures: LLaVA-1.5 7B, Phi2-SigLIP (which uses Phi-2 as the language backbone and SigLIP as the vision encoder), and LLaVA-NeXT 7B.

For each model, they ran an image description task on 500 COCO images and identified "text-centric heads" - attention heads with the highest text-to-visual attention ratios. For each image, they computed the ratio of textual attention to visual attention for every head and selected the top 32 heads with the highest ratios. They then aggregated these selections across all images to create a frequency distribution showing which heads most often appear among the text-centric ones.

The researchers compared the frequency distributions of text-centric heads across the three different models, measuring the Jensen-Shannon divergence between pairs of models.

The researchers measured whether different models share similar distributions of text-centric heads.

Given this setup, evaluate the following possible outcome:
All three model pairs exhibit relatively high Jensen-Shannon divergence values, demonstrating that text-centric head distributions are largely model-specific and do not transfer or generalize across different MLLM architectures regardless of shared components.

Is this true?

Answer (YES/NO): YES